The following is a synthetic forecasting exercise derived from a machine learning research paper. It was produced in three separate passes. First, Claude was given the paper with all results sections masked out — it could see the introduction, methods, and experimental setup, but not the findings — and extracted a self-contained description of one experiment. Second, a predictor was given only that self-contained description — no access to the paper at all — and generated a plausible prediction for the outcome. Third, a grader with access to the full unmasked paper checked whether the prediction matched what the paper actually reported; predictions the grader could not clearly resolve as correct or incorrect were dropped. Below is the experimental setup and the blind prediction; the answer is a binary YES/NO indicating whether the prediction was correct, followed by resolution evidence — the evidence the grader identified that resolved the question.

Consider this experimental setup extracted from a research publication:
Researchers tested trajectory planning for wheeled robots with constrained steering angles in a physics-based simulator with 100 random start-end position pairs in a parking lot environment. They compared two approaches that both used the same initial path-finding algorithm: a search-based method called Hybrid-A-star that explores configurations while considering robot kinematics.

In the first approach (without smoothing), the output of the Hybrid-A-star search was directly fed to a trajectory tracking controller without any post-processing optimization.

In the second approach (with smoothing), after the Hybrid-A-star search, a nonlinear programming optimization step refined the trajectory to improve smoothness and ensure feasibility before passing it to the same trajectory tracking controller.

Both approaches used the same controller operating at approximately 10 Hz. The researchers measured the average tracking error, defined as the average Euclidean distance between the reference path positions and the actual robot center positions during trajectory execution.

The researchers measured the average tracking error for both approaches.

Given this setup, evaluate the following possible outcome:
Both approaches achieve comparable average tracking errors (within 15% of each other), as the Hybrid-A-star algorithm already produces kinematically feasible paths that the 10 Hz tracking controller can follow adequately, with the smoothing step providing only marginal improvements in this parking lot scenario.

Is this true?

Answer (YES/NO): NO